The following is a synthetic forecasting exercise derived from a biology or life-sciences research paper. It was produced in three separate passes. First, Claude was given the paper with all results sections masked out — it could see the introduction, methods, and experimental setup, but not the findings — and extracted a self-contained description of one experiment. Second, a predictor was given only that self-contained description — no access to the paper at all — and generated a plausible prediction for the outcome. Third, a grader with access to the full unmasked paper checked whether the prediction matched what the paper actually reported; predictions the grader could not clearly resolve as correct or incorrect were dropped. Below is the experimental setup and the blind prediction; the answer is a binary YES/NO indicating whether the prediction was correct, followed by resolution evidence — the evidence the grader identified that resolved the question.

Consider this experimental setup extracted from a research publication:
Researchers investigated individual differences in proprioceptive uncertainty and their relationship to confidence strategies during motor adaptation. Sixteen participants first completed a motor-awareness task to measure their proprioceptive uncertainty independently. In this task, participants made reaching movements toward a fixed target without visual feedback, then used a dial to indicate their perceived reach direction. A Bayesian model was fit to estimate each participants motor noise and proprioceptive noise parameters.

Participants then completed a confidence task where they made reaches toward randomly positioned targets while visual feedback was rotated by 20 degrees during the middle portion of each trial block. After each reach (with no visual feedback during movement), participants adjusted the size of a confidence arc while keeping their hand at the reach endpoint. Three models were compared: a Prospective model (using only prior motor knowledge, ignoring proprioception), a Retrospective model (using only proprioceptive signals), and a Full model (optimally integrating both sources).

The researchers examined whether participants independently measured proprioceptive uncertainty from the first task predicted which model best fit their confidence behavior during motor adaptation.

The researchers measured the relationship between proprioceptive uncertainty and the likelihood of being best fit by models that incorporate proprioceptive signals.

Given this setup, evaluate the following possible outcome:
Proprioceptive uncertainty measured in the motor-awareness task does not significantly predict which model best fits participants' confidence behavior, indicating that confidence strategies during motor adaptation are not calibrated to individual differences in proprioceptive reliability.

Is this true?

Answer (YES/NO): NO